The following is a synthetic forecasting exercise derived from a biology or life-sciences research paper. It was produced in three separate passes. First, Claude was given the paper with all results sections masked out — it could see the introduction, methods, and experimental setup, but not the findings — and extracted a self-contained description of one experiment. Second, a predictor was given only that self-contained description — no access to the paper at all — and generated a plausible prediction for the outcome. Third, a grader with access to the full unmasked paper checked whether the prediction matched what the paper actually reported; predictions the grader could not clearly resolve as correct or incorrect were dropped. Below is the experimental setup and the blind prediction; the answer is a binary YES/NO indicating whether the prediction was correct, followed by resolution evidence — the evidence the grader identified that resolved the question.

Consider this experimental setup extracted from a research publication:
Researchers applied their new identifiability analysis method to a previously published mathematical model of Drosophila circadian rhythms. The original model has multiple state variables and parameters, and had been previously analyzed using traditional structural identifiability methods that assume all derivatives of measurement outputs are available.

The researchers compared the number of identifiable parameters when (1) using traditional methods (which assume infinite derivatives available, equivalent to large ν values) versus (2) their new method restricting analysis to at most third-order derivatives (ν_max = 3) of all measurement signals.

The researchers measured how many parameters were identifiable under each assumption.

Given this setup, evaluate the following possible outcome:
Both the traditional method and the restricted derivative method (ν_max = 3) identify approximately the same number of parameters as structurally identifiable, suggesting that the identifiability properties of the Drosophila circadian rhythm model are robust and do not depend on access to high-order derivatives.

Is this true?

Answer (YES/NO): NO